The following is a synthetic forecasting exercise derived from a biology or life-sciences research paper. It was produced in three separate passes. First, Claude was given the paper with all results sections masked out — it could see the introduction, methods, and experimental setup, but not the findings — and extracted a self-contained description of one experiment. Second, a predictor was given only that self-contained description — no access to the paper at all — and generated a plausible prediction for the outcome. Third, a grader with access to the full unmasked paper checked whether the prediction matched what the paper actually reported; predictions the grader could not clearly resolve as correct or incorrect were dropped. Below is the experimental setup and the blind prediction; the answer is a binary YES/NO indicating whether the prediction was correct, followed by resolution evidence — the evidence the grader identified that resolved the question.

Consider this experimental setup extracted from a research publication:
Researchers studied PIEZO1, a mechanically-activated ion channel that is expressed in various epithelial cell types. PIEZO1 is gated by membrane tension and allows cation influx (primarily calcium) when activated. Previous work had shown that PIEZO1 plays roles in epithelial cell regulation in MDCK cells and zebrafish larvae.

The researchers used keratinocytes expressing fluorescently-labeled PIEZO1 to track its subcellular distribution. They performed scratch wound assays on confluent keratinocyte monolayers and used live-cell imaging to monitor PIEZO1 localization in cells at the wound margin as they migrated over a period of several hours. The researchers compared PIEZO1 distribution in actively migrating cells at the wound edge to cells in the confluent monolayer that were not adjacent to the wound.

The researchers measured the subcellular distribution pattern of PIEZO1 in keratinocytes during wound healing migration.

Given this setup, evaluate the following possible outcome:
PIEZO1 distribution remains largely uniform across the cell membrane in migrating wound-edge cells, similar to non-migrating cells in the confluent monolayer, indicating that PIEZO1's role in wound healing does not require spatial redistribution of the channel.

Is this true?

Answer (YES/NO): NO